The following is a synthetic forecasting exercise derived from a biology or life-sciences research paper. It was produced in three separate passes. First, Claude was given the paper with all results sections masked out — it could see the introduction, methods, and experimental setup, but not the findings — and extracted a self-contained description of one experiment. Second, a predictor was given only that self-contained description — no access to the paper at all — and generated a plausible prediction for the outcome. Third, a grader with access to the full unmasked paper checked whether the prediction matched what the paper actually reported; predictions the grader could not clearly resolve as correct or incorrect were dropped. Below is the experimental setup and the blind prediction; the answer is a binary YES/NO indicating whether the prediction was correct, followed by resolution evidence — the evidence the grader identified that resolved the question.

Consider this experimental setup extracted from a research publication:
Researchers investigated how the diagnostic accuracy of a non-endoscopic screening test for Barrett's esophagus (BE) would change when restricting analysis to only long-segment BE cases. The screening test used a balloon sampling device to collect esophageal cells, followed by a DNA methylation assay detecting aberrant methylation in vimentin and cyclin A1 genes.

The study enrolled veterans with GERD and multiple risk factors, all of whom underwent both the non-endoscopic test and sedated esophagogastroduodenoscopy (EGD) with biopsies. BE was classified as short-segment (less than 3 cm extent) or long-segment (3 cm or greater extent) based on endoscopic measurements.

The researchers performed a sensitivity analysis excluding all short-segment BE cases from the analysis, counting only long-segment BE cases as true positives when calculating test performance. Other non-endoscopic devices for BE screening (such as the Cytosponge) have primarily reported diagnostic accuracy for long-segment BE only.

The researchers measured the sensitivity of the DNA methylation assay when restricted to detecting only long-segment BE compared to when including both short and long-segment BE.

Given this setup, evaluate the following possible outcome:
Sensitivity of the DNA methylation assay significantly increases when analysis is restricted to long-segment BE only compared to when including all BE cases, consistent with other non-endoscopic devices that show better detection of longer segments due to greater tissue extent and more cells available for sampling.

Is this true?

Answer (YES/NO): NO